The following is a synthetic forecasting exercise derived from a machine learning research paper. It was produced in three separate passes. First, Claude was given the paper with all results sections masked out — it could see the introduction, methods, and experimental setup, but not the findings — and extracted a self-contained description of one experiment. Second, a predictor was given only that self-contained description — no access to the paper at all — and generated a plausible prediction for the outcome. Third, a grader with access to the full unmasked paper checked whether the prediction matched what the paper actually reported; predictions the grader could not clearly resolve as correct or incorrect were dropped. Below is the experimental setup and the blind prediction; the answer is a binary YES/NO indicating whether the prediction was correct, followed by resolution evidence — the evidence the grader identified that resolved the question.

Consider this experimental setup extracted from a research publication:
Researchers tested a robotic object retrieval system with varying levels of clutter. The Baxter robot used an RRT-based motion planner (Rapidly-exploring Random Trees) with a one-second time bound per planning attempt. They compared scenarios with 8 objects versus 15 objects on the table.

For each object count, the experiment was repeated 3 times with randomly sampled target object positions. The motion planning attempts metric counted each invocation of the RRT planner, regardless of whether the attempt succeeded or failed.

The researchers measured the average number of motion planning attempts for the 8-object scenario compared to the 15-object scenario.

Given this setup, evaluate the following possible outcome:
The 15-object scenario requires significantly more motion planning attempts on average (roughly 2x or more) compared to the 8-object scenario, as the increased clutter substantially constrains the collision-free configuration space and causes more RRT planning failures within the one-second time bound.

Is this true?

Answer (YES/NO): YES